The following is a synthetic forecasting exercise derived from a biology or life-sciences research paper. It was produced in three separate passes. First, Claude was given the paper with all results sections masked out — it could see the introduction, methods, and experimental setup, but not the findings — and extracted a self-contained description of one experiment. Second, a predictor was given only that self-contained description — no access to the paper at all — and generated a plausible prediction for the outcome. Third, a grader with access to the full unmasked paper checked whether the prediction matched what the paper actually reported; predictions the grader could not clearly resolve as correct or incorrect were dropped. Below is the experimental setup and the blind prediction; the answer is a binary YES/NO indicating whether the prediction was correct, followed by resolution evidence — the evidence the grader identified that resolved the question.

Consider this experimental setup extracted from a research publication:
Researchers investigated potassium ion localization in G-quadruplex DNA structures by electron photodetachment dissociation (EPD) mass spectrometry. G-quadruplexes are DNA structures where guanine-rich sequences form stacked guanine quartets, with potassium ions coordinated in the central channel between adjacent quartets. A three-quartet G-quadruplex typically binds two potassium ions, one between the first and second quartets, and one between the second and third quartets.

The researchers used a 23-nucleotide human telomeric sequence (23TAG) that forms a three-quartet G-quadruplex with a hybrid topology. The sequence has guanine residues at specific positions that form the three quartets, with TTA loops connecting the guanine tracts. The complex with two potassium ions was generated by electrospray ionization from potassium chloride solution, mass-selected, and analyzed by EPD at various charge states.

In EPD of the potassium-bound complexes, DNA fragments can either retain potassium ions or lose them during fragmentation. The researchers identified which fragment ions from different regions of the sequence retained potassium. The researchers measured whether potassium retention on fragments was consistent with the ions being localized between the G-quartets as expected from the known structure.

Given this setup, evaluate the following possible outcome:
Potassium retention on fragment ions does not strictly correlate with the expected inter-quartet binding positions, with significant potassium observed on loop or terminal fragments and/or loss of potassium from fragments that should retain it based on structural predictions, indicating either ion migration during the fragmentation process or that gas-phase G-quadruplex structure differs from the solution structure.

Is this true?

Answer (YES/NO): NO